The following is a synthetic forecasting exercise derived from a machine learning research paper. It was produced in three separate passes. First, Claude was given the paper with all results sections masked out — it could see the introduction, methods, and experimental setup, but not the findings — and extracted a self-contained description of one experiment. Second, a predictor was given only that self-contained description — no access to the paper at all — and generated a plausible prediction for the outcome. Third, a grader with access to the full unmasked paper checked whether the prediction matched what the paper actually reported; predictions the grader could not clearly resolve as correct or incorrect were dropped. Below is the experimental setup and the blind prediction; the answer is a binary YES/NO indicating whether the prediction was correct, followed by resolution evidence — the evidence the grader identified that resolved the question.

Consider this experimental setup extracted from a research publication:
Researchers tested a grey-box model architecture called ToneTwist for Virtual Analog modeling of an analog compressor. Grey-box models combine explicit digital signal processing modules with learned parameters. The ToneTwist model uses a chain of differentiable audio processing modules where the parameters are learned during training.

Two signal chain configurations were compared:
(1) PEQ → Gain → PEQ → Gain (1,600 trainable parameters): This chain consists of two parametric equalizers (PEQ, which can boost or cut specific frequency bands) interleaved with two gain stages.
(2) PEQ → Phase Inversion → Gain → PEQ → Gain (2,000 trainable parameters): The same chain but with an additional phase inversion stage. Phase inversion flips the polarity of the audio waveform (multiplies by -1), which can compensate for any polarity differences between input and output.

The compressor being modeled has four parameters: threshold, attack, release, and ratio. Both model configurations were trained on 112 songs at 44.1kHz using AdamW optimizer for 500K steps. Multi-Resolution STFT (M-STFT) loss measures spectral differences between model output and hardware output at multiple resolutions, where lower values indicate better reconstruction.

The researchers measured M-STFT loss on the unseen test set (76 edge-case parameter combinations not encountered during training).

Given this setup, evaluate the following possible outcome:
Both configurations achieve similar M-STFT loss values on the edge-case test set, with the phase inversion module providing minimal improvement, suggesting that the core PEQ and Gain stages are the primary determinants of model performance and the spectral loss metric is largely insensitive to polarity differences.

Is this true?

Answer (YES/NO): NO